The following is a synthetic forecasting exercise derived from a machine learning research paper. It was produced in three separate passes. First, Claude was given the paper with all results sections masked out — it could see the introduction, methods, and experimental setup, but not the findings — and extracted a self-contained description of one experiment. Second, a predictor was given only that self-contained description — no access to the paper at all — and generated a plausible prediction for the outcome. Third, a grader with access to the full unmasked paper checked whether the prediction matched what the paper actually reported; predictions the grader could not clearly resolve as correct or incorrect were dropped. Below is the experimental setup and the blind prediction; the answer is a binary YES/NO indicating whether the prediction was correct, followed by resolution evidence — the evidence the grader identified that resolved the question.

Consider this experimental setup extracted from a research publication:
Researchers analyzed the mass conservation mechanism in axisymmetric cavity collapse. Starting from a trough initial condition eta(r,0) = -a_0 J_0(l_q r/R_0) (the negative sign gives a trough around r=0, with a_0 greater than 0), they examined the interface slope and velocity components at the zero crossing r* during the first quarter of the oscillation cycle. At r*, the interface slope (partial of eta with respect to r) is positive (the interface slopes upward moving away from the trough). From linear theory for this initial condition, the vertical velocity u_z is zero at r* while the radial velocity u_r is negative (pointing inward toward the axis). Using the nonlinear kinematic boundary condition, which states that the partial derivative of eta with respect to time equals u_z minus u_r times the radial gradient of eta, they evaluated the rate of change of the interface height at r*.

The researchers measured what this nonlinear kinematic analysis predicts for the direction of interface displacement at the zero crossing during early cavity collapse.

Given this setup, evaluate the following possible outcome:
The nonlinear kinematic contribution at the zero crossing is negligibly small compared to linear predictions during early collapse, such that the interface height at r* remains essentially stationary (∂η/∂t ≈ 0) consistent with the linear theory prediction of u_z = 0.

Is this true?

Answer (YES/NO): NO